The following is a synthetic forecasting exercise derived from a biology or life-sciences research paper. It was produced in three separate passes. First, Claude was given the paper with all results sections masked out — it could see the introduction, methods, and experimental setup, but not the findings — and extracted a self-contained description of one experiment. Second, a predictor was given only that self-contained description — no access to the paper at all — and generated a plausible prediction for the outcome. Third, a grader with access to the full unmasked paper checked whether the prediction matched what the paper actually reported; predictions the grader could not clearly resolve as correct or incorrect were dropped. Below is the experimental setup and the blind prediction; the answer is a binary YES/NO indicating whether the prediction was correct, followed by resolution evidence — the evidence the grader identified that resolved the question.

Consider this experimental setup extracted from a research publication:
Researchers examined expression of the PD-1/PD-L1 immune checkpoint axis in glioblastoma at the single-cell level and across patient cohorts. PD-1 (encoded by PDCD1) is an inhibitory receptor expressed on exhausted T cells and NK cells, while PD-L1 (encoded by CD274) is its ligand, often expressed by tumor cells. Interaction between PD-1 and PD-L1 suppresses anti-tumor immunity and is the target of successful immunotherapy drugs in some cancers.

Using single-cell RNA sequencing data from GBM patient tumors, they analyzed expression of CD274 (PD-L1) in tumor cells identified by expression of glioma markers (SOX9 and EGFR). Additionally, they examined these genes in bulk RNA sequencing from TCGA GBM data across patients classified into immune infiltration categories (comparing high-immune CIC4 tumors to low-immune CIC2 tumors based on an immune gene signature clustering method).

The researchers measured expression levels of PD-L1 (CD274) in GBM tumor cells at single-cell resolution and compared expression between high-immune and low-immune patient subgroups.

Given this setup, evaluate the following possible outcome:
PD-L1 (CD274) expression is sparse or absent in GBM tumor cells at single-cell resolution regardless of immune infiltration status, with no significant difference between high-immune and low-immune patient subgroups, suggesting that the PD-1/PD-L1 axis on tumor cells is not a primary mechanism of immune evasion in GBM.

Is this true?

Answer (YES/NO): NO